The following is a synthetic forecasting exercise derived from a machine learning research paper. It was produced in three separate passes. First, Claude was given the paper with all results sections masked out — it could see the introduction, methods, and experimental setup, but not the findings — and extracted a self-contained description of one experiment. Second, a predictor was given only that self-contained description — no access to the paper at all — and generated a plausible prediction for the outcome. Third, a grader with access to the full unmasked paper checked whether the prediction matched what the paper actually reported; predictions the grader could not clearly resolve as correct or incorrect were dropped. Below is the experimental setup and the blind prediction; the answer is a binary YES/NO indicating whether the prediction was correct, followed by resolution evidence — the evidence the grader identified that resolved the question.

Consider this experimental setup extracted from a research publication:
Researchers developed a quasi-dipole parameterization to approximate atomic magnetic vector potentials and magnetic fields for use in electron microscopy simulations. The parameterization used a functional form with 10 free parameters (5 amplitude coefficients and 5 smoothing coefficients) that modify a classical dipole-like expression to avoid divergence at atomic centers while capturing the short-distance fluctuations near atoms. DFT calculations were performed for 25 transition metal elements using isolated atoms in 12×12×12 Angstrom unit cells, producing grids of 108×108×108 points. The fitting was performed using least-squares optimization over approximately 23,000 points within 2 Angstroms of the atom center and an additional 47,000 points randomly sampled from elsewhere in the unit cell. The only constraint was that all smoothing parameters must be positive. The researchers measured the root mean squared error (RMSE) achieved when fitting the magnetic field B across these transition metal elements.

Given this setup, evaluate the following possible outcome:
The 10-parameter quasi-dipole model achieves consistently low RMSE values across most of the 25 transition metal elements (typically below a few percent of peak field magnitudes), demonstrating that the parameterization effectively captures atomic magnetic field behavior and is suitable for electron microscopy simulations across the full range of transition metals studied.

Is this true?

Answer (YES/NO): YES